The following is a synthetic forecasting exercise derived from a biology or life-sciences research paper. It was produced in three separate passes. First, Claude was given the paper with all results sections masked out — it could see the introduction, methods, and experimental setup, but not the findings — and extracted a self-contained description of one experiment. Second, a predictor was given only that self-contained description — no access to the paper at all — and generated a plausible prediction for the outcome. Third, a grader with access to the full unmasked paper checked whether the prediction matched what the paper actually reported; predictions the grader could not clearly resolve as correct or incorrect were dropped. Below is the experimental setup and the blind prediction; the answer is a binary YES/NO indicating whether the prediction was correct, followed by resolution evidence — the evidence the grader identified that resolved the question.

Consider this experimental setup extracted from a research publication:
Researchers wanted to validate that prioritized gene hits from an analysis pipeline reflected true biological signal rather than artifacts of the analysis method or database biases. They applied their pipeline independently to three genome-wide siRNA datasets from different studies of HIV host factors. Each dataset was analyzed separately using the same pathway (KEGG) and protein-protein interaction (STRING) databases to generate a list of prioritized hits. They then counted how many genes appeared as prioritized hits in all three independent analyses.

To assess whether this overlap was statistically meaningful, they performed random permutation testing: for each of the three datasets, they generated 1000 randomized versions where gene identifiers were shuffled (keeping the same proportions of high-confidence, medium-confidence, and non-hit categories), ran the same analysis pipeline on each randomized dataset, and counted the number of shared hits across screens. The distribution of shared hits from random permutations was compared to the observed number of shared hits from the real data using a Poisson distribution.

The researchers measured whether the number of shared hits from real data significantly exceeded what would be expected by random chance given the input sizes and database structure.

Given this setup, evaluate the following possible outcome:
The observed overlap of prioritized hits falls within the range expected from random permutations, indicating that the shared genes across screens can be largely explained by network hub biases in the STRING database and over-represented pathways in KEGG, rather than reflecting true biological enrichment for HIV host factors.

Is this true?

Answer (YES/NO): NO